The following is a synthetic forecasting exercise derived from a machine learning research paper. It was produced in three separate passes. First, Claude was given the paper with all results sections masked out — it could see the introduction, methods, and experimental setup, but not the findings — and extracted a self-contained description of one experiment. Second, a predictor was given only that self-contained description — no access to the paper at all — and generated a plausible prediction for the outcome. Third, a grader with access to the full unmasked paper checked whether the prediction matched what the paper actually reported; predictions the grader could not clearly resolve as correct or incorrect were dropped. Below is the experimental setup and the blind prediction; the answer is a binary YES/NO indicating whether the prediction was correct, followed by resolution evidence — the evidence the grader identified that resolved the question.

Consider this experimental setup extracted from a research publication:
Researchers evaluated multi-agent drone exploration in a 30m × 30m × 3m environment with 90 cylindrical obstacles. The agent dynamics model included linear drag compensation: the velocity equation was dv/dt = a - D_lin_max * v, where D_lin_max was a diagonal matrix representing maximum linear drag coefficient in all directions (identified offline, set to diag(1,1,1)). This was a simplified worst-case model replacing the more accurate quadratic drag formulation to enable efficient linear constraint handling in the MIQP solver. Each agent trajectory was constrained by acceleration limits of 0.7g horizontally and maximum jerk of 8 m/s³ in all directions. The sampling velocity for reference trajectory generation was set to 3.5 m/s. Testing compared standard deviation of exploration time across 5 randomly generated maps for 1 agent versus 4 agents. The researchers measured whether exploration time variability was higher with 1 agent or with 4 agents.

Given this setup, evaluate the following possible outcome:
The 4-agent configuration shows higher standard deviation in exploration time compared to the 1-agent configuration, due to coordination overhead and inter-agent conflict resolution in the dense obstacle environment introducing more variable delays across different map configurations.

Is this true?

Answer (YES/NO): NO